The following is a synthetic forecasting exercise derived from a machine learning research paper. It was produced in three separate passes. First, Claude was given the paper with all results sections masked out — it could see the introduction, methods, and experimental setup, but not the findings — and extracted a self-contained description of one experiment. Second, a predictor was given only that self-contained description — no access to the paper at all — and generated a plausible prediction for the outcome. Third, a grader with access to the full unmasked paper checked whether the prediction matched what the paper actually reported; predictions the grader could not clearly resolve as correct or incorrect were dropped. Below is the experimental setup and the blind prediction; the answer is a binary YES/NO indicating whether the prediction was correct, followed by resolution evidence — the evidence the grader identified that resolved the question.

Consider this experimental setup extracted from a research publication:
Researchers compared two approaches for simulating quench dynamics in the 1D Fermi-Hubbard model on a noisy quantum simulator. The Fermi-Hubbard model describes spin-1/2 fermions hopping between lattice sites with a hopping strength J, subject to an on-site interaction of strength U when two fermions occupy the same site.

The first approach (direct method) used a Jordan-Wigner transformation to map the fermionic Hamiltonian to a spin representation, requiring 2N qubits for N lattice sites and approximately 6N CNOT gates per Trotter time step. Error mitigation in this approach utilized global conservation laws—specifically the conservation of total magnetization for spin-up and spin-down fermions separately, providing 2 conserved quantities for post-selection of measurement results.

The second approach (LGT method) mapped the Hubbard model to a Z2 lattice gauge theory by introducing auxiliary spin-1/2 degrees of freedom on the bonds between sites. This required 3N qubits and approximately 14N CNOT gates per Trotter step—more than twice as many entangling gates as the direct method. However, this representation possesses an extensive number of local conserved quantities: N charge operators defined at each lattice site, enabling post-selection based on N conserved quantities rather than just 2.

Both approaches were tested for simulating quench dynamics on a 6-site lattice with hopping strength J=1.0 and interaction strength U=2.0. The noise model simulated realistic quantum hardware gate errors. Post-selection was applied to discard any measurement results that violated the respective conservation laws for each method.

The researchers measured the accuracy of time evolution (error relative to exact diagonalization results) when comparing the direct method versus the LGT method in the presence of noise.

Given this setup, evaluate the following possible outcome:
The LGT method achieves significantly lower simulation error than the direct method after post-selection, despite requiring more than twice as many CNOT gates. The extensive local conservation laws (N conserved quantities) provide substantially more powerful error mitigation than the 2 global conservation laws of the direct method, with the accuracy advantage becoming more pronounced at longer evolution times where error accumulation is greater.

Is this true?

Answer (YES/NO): NO